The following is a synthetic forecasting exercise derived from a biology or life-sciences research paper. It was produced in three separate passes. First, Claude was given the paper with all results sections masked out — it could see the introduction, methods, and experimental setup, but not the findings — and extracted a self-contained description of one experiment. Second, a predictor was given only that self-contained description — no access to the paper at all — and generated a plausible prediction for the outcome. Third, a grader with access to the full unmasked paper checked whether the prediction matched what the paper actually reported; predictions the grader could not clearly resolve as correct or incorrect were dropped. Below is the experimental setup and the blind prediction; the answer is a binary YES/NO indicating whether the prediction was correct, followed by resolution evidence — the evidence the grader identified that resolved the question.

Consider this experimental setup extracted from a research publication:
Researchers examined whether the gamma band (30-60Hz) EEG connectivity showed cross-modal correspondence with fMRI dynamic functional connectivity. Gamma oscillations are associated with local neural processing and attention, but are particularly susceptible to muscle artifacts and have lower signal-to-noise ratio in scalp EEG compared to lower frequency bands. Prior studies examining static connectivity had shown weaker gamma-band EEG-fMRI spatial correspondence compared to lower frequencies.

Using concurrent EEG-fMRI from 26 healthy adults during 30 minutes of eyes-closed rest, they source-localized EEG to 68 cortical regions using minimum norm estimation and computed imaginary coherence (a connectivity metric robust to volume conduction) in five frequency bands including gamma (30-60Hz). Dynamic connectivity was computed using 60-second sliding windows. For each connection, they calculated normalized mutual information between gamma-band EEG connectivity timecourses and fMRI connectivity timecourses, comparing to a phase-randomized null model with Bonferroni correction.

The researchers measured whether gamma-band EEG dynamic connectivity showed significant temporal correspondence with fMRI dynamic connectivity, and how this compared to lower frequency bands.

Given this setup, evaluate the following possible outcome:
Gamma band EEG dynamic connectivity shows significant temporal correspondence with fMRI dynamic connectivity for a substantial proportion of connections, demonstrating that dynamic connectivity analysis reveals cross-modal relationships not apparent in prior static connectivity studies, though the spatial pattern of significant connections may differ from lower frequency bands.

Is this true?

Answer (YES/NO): YES